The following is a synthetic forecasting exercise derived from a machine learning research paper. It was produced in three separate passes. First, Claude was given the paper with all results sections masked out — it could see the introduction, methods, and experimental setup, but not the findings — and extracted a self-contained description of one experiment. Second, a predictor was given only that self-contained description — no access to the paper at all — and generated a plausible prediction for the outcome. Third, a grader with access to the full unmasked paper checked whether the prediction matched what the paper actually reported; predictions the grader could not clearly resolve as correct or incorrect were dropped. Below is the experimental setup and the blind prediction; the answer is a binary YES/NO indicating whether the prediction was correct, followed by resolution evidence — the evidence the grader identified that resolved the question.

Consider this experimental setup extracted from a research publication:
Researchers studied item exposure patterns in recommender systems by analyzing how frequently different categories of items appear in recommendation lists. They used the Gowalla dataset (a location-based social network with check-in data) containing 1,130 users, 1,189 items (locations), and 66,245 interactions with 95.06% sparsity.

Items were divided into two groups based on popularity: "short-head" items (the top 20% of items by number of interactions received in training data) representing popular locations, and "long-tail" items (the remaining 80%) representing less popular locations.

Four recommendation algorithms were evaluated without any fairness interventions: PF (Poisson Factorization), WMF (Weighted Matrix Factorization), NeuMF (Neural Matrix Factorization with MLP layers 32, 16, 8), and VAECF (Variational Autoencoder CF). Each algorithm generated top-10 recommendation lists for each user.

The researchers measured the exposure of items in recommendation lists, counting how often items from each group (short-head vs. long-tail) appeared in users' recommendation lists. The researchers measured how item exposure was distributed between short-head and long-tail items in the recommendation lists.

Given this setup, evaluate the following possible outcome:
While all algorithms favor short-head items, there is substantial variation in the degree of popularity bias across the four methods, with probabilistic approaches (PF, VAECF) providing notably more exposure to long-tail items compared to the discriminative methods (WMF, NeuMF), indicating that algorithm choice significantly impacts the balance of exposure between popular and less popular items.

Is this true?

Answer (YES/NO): NO